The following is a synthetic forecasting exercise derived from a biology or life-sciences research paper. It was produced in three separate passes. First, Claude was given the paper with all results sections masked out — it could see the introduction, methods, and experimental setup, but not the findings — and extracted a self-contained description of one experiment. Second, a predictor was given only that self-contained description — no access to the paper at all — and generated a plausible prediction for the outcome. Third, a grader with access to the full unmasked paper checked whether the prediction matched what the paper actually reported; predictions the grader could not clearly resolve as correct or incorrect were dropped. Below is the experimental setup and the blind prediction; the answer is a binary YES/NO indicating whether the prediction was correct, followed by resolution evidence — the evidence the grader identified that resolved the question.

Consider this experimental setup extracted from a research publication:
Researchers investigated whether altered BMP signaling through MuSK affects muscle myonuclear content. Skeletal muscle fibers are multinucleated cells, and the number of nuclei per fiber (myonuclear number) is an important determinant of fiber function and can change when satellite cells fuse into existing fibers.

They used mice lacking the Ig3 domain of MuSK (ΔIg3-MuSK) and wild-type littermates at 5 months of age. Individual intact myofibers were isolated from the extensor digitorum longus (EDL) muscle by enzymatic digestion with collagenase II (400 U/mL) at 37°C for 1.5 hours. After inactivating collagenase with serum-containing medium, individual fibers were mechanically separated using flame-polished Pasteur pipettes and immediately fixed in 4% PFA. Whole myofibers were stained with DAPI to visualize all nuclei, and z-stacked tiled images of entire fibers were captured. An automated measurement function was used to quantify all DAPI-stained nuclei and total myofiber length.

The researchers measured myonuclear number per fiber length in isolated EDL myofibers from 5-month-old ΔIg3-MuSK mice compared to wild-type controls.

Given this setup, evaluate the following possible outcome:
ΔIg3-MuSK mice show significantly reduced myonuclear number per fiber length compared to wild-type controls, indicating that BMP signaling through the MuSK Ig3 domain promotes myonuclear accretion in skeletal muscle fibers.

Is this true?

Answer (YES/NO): NO